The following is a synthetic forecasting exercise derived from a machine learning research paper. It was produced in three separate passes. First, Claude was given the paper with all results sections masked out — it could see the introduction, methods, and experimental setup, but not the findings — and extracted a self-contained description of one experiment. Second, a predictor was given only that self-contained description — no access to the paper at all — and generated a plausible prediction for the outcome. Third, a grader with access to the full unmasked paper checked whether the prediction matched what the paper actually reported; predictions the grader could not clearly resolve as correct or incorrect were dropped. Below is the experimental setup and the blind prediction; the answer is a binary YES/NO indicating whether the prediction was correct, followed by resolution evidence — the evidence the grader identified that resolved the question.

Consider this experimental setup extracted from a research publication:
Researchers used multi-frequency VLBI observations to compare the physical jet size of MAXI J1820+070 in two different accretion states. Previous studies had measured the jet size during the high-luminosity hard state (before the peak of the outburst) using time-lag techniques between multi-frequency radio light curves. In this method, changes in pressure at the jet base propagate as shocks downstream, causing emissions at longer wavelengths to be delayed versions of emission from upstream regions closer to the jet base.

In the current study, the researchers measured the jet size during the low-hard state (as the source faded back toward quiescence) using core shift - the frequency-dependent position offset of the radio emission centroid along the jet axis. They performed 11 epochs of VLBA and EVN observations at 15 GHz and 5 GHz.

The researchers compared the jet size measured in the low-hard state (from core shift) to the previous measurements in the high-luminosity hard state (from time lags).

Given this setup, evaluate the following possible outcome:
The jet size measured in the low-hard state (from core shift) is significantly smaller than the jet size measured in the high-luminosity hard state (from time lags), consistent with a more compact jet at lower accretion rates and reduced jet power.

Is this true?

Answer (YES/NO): YES